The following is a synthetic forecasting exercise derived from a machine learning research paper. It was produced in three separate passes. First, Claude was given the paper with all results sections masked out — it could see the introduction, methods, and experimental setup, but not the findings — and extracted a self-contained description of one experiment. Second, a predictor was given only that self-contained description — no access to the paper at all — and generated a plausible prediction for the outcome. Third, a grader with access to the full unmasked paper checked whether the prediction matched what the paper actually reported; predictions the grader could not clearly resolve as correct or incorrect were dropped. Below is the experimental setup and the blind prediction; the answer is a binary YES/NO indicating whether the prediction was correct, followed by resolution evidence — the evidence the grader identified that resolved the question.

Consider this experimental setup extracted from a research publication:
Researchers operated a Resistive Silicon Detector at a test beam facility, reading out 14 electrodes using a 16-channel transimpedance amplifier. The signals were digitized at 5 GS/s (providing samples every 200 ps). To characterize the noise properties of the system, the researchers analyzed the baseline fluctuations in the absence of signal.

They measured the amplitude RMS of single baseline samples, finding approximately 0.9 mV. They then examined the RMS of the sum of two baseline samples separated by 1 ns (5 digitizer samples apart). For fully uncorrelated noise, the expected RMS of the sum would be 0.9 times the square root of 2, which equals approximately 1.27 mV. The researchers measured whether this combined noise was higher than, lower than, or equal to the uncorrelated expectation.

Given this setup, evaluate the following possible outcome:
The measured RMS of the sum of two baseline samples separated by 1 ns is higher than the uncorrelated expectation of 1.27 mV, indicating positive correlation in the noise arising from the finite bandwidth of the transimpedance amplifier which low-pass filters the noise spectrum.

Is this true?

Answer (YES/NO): YES